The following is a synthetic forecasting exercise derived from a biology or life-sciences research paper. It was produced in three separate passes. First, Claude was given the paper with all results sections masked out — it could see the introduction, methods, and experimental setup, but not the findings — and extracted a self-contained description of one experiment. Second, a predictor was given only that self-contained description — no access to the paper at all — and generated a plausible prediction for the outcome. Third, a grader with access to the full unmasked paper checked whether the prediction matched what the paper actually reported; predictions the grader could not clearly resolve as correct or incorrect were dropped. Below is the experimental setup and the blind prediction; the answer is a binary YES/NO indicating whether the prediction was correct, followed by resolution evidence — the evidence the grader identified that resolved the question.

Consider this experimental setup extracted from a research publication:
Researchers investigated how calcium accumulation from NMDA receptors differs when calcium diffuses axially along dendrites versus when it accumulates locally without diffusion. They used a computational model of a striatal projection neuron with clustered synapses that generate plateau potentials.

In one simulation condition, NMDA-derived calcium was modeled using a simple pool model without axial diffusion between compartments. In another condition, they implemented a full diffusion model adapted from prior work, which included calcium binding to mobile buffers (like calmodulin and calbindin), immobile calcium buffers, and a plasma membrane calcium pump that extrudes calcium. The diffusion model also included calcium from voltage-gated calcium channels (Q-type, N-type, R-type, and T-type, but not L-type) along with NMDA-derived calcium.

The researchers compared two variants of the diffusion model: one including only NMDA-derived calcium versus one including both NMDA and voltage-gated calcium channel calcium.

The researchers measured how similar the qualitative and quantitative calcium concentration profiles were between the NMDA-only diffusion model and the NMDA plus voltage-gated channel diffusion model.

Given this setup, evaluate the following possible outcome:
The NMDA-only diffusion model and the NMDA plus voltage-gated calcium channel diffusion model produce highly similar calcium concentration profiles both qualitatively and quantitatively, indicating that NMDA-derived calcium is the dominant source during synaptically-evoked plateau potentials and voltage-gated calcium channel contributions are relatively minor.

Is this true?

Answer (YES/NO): YES